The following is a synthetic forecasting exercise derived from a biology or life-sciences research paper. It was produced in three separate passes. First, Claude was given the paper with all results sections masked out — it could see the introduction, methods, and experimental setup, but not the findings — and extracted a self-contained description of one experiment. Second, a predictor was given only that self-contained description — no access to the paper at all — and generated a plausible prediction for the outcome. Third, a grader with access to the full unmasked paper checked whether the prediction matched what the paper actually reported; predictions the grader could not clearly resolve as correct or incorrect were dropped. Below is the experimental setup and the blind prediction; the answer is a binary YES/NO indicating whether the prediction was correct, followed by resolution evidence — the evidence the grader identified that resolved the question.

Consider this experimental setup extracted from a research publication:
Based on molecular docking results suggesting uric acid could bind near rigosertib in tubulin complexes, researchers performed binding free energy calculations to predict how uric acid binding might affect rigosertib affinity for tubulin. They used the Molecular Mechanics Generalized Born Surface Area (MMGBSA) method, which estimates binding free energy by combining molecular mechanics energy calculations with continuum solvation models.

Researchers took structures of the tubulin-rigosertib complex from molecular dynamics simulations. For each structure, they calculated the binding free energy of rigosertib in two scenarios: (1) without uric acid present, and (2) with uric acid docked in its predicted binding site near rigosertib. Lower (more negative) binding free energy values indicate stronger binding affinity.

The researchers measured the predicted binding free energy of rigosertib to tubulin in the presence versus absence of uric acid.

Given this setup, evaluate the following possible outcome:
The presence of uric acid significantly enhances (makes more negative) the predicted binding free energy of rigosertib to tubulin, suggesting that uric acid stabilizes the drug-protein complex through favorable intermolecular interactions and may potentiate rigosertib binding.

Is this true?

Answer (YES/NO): NO